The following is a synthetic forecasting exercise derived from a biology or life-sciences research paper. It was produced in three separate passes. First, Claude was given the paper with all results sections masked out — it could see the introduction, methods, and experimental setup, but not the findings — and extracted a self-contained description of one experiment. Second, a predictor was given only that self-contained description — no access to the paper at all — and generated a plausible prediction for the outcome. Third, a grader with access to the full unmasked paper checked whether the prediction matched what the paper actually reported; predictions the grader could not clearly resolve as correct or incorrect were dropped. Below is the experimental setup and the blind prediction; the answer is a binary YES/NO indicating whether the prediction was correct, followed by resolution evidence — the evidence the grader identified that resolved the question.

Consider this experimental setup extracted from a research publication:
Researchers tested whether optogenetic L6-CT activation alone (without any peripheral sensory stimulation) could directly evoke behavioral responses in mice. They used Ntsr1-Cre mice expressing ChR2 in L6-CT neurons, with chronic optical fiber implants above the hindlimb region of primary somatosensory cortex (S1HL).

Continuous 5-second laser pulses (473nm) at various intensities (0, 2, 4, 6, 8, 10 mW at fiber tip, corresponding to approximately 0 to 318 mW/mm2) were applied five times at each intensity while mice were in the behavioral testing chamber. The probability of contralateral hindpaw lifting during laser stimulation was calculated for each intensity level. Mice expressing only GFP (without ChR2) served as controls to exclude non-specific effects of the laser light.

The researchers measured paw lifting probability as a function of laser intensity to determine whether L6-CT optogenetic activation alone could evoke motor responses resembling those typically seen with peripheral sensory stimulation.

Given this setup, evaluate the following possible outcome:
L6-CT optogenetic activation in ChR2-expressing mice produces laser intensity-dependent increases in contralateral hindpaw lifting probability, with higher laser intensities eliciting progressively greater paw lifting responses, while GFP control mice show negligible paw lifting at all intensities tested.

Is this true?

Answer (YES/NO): YES